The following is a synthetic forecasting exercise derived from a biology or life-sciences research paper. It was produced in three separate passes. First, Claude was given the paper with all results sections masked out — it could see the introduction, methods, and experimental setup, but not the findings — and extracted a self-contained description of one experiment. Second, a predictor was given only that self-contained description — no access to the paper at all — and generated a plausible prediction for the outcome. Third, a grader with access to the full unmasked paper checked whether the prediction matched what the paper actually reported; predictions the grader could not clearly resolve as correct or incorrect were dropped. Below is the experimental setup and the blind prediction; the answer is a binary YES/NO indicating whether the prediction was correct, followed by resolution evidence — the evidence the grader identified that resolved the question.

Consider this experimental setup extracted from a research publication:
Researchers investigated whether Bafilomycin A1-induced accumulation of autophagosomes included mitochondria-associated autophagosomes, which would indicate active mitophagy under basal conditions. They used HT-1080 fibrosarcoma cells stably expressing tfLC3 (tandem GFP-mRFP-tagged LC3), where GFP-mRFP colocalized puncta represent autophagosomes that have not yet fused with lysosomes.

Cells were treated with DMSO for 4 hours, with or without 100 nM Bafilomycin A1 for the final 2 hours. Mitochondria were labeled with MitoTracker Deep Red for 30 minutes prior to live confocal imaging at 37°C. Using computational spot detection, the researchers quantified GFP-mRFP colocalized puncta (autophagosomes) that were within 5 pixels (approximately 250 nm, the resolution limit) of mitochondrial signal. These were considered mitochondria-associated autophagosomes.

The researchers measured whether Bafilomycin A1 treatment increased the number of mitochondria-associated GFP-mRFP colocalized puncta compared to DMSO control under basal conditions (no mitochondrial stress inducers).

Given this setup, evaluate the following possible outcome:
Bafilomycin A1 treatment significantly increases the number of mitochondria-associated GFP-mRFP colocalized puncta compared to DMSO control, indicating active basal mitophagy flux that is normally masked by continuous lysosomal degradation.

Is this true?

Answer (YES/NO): YES